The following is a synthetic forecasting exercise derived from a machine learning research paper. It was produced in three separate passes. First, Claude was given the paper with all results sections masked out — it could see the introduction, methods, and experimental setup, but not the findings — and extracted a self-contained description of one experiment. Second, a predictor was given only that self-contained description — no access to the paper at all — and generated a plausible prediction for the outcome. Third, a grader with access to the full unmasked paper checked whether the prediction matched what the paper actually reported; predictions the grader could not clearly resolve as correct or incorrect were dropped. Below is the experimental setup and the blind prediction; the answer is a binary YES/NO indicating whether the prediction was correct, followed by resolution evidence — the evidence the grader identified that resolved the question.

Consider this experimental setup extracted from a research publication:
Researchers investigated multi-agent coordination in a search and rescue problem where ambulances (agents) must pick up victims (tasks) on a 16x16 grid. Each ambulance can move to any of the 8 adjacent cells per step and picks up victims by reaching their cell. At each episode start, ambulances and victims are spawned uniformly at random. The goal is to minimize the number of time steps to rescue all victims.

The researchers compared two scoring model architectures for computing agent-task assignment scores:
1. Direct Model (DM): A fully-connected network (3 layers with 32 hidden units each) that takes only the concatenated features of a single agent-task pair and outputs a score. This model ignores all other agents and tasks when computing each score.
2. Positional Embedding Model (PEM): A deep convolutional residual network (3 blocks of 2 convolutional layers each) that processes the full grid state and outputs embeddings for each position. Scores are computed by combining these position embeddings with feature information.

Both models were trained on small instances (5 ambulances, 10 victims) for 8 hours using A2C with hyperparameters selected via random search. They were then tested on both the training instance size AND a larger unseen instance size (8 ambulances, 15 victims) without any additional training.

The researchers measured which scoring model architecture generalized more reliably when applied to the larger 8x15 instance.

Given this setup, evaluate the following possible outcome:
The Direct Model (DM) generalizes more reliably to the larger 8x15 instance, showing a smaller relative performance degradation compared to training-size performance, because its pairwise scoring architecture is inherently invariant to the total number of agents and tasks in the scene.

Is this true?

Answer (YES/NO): YES